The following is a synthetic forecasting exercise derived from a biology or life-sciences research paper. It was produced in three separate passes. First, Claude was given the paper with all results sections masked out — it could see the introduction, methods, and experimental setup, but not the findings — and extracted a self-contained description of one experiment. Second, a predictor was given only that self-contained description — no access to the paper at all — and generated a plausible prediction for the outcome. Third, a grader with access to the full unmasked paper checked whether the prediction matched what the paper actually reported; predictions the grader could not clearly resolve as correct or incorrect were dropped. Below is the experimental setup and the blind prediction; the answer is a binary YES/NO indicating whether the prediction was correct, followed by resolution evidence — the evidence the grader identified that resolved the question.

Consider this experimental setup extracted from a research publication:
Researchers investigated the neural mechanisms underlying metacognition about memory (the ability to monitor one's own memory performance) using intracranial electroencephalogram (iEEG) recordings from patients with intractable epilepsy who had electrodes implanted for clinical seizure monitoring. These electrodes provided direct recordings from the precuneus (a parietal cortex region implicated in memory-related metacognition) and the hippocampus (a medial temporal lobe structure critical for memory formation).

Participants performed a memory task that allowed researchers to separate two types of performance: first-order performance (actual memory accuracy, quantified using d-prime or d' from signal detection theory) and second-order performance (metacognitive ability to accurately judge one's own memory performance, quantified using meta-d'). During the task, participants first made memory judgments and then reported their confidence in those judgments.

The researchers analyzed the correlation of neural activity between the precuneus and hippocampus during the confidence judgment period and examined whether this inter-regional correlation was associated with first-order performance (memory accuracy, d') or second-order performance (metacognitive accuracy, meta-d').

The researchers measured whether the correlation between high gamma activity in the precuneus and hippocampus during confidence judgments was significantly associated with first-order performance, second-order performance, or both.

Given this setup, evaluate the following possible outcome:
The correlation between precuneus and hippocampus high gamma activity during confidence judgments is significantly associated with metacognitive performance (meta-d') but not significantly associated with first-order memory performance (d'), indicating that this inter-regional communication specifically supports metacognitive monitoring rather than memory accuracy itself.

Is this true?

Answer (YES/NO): YES